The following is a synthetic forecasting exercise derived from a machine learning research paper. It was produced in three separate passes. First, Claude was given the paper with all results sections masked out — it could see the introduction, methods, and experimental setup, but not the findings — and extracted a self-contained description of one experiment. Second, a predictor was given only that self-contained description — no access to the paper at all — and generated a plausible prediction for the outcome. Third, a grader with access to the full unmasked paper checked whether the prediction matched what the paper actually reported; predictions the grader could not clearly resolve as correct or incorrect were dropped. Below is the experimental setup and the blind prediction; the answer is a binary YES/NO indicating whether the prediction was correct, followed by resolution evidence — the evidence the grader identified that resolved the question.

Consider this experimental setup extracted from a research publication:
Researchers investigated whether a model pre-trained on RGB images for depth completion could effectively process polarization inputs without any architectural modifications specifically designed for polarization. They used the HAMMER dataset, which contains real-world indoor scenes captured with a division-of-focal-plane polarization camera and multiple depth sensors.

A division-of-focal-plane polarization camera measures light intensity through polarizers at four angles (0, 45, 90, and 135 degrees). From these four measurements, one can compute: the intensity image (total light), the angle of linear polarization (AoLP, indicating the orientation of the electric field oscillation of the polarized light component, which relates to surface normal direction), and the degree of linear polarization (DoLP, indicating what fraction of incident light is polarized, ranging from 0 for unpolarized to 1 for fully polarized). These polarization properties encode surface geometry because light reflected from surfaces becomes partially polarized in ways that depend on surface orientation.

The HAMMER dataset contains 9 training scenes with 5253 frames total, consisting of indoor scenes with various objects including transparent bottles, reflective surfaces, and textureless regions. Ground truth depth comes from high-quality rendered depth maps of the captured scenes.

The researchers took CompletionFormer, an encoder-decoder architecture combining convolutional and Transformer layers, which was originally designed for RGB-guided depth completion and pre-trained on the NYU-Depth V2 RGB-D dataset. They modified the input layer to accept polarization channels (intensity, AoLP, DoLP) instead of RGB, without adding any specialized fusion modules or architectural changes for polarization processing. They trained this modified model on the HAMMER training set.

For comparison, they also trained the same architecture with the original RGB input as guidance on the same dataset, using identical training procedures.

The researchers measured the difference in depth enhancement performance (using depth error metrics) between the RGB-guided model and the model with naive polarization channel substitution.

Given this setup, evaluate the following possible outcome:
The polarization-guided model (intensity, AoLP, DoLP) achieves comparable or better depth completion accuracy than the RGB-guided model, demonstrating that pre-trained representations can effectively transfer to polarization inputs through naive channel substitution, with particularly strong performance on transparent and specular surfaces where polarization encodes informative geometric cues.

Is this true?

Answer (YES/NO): NO